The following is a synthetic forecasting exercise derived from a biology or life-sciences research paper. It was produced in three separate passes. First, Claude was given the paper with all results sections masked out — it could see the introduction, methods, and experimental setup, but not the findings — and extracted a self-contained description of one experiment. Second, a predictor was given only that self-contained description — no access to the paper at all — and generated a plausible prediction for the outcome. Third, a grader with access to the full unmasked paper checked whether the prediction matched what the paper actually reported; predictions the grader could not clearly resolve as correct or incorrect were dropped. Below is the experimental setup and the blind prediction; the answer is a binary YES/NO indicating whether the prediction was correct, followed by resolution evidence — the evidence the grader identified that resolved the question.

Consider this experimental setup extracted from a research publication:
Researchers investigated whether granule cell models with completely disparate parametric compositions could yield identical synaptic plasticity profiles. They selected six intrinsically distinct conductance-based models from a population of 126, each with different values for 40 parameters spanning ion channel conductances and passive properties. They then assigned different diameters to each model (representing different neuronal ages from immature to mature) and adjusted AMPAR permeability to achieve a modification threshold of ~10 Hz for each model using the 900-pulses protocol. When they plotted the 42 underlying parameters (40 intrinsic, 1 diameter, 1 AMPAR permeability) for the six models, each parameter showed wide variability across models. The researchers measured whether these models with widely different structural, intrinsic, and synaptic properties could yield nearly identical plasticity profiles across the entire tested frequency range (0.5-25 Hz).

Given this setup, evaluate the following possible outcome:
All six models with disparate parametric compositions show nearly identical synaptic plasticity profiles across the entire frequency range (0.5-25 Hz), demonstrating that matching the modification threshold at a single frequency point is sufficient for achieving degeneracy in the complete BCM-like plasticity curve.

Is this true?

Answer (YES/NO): YES